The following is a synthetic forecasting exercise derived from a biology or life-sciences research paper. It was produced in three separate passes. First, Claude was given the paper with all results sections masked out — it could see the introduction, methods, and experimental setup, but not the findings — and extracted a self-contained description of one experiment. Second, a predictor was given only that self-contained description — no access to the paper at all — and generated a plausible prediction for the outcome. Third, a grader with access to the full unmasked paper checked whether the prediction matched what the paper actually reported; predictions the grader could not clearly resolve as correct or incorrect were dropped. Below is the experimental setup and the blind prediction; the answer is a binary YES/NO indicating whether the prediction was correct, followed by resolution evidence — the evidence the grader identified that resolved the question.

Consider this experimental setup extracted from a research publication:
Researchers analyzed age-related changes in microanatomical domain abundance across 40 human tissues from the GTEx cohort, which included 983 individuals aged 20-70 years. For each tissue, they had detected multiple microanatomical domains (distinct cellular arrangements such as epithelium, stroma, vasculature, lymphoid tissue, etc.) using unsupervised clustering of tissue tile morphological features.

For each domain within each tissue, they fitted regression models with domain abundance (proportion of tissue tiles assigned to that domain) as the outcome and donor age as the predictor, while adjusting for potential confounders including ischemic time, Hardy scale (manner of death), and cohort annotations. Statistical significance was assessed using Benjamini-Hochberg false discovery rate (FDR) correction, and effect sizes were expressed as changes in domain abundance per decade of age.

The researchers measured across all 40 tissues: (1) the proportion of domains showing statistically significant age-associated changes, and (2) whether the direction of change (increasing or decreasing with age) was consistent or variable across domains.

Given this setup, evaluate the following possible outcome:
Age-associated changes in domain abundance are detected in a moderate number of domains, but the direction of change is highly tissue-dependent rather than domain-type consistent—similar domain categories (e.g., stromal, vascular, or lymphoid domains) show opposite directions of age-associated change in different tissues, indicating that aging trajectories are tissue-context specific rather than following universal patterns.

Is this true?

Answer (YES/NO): NO